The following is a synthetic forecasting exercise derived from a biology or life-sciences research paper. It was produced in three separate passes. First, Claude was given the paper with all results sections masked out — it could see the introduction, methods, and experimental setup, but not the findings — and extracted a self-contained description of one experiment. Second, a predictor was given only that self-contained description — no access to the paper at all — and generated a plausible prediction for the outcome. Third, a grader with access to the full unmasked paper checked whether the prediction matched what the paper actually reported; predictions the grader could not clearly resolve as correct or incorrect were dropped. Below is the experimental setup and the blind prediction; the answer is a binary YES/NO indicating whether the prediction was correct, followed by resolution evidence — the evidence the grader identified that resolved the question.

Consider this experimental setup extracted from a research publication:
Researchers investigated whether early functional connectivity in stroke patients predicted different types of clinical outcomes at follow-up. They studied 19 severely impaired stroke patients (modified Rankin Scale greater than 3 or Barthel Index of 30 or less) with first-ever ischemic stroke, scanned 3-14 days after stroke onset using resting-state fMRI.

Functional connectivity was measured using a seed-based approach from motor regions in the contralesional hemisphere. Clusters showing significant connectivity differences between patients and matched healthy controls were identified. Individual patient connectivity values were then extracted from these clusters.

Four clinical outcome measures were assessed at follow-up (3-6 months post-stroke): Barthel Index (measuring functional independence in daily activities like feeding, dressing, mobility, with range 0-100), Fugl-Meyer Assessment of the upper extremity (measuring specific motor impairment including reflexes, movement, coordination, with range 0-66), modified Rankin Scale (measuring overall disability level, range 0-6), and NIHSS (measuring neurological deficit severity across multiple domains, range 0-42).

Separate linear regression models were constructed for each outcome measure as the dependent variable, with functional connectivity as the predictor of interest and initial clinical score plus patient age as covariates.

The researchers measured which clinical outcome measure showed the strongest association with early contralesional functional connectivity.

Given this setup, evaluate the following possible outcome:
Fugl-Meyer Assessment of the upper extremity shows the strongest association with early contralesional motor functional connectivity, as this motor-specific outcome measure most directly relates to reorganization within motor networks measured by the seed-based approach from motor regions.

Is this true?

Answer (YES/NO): NO